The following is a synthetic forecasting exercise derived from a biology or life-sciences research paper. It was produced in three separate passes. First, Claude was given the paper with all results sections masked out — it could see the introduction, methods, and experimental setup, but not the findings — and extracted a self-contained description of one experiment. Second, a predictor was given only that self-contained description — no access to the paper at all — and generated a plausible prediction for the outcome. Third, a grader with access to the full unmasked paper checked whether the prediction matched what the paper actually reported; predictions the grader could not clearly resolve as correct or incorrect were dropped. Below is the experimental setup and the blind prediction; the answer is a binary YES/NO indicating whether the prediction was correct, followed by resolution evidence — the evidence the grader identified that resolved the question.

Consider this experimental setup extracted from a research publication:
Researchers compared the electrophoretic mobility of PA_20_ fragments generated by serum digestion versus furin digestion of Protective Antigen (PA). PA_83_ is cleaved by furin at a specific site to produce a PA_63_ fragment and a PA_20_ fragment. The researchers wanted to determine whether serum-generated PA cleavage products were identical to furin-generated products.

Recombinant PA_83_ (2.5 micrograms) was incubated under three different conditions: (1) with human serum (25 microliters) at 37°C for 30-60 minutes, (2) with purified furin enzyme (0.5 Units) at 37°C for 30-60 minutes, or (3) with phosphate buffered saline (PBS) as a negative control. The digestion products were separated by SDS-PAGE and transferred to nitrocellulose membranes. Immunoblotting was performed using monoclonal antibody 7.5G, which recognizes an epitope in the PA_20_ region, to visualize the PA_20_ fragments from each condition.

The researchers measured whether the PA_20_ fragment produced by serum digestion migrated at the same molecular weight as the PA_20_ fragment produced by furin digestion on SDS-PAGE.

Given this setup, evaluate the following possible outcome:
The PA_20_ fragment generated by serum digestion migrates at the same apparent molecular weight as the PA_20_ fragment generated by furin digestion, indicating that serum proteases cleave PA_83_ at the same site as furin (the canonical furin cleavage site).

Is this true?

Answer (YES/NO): NO